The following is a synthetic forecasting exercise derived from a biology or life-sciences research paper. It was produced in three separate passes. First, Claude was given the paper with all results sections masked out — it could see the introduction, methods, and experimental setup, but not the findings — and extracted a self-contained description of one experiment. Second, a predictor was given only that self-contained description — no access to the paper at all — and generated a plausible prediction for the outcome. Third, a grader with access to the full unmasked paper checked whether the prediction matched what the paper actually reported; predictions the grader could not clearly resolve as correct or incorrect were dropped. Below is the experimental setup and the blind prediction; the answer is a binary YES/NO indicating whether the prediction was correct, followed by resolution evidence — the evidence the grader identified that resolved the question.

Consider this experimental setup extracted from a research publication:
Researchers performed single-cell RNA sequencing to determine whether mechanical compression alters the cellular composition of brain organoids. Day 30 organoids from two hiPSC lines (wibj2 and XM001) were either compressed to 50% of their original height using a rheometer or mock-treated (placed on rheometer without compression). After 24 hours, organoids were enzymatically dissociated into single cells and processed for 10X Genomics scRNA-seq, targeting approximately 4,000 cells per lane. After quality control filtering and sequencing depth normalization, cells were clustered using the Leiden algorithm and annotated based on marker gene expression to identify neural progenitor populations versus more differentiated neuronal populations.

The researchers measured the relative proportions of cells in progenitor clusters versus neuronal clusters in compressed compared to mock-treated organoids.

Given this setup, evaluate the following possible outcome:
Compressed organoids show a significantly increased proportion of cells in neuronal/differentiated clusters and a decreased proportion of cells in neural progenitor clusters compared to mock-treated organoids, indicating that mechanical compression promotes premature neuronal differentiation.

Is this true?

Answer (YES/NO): NO